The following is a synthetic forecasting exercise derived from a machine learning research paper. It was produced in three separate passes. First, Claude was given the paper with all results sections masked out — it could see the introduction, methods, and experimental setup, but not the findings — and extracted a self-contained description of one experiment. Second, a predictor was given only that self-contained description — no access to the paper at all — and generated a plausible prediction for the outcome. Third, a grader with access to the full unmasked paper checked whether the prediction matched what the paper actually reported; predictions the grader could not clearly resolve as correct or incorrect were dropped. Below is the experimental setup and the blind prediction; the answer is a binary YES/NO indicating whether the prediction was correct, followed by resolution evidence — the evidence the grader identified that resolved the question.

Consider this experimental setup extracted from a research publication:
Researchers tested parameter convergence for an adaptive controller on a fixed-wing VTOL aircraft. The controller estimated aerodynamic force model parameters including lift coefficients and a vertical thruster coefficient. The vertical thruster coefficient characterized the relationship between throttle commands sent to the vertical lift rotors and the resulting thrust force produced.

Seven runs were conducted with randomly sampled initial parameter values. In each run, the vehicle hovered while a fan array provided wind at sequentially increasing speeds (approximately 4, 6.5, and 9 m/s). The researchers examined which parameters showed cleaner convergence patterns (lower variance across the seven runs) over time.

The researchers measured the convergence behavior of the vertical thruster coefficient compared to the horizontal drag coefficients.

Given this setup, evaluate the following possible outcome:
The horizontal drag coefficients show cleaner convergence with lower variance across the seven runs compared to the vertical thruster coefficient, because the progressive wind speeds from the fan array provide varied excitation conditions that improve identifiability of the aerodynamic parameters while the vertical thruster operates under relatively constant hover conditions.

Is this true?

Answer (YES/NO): NO